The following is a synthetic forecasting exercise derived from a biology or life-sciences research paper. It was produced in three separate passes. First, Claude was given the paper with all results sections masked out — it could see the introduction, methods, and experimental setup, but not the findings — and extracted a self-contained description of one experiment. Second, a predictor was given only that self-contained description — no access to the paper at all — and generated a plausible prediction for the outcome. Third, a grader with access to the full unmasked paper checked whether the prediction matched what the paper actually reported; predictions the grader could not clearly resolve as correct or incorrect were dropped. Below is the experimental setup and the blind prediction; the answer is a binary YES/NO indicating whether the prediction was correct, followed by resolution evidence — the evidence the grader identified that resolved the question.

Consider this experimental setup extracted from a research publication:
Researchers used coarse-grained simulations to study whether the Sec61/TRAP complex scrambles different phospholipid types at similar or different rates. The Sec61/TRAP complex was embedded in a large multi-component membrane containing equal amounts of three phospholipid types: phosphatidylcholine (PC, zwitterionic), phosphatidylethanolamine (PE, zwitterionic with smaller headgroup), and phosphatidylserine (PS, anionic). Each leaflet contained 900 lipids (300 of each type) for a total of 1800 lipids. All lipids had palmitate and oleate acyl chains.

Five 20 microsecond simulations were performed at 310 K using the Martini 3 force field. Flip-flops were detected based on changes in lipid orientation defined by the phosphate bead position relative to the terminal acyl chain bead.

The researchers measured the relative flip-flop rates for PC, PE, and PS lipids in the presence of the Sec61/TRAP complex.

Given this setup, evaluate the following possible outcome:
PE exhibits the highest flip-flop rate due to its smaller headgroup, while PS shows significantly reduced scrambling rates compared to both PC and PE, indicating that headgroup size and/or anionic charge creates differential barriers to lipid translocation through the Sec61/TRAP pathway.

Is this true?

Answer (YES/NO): NO